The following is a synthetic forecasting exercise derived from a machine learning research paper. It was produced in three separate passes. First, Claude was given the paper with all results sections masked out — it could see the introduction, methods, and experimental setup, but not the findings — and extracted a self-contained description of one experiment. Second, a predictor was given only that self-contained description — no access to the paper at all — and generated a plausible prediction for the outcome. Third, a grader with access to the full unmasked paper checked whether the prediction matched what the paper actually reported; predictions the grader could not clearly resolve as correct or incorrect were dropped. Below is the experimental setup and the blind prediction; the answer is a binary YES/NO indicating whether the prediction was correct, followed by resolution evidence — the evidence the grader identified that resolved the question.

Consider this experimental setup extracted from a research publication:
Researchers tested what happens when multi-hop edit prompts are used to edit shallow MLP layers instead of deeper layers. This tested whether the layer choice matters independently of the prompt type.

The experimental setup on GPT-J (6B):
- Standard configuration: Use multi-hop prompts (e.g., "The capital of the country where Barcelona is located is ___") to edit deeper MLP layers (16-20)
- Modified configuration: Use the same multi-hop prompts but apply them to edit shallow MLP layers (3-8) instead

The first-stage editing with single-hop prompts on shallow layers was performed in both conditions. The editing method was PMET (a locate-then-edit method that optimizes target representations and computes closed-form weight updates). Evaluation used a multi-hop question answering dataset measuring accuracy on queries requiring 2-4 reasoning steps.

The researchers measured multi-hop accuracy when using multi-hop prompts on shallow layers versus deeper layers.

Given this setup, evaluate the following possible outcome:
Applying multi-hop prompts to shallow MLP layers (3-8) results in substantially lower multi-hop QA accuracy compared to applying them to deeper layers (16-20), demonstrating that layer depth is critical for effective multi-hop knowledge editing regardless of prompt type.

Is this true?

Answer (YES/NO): YES